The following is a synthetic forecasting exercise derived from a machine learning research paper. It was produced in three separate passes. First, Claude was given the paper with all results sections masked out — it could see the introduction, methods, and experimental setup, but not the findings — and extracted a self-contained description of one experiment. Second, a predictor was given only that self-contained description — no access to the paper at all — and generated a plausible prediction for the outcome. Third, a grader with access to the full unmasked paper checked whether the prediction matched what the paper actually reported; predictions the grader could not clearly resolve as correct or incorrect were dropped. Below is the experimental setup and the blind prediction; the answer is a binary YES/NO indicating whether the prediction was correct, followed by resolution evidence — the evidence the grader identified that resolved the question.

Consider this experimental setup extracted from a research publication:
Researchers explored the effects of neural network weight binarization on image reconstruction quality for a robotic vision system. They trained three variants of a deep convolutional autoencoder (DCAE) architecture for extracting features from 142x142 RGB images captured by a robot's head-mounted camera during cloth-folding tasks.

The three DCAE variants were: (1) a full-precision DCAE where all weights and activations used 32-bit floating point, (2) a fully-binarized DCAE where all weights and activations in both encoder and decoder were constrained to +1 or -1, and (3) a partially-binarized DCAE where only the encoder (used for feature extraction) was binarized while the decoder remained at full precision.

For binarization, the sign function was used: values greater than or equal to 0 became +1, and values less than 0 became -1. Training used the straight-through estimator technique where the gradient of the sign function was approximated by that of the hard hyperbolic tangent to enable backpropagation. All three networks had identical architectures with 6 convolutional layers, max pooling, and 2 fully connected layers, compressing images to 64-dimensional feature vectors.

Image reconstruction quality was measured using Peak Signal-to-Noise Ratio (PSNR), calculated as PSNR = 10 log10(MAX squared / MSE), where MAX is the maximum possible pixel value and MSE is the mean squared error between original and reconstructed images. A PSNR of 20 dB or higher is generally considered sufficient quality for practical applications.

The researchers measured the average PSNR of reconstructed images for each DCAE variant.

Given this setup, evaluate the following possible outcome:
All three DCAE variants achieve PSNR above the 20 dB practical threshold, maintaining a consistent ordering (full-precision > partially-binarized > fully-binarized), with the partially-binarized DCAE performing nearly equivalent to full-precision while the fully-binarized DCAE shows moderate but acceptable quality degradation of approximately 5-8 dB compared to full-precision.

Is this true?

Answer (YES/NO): NO